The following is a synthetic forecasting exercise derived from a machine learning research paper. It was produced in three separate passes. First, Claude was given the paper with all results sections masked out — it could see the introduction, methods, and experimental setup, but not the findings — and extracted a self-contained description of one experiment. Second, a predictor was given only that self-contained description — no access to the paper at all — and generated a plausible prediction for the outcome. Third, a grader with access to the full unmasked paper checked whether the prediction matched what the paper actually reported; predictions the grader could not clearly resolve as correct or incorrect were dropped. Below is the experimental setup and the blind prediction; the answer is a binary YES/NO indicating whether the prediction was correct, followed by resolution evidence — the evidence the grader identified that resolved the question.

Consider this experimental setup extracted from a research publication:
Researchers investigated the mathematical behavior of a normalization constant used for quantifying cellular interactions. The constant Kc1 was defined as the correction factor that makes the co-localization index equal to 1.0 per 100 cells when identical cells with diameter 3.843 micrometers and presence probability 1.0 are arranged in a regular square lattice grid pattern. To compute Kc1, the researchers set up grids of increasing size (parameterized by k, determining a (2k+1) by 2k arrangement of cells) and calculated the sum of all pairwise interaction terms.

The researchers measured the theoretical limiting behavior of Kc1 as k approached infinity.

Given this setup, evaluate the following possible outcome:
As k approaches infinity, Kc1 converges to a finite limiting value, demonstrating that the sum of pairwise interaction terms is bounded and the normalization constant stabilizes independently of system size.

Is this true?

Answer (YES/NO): NO